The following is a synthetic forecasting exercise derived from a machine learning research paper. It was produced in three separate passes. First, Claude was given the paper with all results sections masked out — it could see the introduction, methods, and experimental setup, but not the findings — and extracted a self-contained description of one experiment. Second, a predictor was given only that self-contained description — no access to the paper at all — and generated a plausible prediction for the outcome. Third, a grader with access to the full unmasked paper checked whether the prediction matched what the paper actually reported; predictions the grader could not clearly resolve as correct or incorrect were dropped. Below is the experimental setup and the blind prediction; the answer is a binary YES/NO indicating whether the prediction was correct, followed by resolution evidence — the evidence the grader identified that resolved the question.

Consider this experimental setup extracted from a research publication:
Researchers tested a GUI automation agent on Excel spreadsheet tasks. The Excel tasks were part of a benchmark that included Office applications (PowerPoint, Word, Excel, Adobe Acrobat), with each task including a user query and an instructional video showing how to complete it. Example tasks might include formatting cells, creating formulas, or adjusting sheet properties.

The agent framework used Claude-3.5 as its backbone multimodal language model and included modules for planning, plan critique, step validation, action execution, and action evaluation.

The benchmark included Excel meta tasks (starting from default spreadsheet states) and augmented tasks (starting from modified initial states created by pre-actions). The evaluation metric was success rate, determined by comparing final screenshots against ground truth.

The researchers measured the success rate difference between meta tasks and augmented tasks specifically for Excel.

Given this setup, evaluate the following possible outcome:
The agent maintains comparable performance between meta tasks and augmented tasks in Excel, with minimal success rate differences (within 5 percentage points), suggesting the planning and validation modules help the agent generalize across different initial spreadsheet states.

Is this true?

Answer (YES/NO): NO